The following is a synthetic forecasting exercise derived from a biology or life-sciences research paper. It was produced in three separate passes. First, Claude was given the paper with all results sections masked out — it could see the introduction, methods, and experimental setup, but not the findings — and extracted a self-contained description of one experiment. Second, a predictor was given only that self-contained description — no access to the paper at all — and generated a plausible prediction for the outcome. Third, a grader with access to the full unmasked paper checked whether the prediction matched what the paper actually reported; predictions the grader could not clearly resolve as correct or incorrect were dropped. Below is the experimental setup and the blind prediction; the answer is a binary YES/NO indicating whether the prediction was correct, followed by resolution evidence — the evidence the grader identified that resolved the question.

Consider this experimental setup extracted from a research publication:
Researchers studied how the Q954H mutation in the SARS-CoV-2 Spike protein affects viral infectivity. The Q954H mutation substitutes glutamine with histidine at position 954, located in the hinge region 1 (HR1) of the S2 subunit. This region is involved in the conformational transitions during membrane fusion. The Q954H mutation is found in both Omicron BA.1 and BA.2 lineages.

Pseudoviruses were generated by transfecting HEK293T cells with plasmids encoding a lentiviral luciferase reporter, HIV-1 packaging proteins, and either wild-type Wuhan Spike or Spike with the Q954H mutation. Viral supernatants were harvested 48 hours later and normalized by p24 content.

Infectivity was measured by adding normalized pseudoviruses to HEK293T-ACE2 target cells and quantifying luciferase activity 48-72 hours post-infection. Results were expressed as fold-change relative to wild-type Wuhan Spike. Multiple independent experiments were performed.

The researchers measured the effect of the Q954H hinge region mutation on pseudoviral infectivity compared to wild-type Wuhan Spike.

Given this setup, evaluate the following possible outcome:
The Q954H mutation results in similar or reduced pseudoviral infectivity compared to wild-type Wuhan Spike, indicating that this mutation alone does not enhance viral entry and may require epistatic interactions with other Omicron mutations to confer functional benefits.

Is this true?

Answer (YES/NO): YES